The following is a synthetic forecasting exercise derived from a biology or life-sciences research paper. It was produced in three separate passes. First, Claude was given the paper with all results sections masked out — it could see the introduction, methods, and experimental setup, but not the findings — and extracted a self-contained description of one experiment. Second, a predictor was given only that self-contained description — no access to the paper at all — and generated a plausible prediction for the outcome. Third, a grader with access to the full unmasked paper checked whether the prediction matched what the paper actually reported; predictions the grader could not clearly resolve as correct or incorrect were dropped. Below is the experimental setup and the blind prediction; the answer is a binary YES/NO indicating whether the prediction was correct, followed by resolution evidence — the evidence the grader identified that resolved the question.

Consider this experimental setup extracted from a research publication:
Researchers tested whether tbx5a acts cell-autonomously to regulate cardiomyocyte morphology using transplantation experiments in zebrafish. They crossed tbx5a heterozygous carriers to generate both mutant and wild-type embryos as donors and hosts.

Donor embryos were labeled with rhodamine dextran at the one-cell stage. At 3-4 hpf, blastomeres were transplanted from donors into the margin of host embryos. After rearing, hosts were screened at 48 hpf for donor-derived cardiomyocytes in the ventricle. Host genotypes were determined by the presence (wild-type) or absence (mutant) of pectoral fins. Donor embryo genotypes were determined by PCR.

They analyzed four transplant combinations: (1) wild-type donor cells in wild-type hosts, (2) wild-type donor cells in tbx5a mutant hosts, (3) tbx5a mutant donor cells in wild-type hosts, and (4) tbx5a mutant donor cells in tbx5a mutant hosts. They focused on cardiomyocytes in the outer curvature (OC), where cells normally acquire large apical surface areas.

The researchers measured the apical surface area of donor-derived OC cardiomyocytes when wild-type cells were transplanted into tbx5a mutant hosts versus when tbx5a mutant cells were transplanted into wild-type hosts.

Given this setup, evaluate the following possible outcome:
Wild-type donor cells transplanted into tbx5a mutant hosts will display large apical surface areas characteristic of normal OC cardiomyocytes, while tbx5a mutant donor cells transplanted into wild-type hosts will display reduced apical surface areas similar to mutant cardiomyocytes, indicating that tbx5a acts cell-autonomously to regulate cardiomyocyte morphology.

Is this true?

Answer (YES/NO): NO